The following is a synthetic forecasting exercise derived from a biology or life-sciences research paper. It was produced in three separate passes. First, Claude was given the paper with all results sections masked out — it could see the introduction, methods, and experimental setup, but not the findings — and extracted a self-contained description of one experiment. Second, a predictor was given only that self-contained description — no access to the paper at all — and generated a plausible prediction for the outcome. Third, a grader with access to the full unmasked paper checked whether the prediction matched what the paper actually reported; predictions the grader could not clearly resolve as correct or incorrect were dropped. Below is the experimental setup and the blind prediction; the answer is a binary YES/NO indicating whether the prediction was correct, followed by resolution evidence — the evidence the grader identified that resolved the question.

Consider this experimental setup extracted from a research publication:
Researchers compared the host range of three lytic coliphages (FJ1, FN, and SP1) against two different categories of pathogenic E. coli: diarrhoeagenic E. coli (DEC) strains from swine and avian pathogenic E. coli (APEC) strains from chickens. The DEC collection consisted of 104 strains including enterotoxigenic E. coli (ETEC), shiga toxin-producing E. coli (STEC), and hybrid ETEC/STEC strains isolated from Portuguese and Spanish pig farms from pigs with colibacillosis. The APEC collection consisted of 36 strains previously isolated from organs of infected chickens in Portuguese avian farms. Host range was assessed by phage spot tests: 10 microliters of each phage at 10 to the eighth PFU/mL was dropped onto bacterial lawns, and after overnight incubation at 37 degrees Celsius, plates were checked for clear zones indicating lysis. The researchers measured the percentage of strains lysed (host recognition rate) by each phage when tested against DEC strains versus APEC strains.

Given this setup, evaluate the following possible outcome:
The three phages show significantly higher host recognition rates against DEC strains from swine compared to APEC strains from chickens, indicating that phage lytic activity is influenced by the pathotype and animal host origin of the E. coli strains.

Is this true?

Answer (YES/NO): NO